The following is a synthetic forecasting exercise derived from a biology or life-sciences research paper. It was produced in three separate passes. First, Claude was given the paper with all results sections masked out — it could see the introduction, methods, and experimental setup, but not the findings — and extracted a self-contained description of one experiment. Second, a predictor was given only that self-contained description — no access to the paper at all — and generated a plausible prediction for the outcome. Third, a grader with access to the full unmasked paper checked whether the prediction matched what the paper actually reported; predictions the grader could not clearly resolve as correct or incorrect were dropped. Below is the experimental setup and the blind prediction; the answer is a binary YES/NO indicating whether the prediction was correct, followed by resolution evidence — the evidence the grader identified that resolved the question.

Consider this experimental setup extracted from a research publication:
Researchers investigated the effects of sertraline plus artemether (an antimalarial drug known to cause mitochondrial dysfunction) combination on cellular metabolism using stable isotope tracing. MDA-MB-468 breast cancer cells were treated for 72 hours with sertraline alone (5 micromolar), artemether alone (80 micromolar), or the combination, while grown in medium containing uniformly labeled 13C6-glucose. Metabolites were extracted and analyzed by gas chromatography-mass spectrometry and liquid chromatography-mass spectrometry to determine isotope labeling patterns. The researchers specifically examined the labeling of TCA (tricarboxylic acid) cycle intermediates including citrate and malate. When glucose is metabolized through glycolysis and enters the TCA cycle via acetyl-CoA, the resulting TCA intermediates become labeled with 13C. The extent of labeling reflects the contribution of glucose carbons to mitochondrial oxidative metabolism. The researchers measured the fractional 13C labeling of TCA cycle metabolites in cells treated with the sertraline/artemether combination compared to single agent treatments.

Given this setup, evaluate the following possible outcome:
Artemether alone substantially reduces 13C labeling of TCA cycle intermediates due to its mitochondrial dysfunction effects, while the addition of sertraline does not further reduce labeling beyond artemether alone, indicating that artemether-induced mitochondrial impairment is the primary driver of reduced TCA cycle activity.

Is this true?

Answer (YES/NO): NO